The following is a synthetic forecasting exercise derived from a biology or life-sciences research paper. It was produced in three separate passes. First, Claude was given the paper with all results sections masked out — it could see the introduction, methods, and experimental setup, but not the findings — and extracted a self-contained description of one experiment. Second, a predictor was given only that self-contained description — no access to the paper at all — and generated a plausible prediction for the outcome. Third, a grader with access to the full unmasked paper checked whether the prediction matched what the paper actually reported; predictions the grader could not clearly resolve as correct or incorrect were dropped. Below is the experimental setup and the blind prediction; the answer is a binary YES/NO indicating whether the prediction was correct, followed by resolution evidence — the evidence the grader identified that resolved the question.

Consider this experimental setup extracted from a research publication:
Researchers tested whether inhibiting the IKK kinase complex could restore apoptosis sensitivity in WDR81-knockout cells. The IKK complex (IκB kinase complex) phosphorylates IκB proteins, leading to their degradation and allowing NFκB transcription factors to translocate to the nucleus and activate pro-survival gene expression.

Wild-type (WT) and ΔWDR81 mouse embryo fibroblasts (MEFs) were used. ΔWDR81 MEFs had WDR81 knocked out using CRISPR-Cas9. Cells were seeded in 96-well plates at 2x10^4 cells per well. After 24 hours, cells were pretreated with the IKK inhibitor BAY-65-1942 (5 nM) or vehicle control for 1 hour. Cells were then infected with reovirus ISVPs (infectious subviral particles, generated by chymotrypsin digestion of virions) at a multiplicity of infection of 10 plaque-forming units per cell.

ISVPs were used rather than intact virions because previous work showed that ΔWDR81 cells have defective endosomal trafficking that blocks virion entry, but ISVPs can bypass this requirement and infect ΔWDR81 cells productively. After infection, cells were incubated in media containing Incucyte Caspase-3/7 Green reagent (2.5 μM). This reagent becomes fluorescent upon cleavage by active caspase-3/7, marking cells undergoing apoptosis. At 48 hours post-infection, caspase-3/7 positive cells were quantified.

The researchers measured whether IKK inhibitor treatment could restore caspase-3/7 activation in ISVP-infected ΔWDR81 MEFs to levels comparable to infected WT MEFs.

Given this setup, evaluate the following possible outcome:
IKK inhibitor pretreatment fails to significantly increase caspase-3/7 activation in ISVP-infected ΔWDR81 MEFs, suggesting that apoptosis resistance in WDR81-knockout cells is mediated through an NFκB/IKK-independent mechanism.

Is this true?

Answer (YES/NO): NO